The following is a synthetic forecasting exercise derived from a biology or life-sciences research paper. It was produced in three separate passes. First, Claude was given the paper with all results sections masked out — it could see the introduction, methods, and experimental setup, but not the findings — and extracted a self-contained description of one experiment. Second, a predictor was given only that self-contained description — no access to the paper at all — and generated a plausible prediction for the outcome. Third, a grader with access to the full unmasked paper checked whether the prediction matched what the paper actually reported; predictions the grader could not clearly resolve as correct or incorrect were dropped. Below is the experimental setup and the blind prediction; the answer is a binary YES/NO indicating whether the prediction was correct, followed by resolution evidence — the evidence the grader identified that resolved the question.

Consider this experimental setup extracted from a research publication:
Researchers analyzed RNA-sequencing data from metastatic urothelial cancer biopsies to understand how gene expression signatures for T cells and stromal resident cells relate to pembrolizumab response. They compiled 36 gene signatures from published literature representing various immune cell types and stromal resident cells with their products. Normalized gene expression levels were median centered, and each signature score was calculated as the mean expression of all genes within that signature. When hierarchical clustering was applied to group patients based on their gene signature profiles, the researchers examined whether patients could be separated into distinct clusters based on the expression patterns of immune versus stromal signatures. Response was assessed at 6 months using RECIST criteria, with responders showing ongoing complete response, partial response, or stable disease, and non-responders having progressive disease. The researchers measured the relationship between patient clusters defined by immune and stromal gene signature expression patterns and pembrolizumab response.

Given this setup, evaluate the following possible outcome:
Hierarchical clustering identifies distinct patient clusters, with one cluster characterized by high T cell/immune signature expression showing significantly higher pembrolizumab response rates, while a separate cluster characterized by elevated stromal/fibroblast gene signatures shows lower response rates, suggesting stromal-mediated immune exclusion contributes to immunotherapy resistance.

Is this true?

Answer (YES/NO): YES